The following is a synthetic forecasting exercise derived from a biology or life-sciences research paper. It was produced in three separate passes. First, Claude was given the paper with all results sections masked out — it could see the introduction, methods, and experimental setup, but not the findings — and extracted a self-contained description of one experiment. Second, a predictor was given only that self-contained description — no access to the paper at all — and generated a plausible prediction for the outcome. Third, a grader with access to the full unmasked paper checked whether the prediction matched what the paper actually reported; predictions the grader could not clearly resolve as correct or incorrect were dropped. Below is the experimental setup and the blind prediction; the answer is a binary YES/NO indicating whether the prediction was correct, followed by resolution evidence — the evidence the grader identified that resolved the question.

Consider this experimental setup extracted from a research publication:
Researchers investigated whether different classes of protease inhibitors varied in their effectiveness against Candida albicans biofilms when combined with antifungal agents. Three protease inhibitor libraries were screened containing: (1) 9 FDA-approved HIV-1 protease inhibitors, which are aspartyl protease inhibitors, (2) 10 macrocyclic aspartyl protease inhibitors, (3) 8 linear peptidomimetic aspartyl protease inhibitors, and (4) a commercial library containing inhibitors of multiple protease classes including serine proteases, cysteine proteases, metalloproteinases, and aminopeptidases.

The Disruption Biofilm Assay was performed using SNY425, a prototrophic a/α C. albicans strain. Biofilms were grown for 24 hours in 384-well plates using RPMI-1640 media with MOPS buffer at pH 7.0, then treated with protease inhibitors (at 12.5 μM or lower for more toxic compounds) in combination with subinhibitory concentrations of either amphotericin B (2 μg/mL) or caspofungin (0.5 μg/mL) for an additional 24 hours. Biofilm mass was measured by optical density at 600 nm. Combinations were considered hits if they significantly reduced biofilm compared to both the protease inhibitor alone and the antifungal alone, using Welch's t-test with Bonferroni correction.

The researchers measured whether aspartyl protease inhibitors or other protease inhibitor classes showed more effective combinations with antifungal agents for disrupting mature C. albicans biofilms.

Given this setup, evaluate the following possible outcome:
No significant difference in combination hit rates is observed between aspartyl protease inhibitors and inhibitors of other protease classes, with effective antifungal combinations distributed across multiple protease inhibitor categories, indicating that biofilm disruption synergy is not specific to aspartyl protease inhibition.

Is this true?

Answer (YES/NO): NO